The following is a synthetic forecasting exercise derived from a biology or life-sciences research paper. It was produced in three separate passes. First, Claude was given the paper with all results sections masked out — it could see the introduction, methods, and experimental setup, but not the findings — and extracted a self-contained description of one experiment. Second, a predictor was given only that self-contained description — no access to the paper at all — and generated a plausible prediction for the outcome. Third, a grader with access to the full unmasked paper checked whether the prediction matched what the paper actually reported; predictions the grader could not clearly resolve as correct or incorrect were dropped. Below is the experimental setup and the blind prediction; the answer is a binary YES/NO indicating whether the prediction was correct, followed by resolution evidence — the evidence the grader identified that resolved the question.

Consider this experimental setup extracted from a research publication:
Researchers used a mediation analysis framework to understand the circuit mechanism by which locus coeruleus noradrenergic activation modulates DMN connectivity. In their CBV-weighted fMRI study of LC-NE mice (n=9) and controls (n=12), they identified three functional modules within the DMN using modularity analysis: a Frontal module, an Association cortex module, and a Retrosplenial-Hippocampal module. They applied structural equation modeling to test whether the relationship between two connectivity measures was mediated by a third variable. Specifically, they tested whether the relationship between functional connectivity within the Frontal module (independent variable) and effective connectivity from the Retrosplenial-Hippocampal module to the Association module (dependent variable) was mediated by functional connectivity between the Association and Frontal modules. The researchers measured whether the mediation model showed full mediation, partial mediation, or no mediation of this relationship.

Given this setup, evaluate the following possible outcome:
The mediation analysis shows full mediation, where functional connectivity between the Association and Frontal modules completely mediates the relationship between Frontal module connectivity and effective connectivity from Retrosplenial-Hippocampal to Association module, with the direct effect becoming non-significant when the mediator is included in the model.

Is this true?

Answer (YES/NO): YES